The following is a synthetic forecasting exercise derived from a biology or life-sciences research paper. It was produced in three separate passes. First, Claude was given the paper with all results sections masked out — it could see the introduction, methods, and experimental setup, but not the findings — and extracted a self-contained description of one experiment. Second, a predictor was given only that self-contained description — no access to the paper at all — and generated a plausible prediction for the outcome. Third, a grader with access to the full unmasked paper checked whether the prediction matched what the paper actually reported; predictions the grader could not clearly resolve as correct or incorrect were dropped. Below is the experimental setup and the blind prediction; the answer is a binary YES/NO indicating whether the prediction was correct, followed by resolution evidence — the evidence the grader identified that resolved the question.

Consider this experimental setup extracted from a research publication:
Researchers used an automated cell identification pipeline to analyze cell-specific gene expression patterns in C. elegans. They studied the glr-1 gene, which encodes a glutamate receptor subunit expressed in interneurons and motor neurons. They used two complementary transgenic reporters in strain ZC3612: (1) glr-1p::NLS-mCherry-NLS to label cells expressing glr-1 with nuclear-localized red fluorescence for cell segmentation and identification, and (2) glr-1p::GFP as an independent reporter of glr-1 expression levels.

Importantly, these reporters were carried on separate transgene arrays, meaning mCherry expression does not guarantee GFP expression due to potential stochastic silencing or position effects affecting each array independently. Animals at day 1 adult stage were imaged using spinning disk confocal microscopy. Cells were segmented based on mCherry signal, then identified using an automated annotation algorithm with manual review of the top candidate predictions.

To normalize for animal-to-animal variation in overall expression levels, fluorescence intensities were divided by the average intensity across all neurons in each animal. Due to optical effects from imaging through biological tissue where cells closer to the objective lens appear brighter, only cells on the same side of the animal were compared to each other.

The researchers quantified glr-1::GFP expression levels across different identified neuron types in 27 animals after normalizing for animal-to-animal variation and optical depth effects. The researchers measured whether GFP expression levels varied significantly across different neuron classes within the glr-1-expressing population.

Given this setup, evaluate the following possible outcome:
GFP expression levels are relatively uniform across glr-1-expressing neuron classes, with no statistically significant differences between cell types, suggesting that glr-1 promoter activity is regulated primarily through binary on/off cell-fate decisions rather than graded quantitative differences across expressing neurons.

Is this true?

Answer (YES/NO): NO